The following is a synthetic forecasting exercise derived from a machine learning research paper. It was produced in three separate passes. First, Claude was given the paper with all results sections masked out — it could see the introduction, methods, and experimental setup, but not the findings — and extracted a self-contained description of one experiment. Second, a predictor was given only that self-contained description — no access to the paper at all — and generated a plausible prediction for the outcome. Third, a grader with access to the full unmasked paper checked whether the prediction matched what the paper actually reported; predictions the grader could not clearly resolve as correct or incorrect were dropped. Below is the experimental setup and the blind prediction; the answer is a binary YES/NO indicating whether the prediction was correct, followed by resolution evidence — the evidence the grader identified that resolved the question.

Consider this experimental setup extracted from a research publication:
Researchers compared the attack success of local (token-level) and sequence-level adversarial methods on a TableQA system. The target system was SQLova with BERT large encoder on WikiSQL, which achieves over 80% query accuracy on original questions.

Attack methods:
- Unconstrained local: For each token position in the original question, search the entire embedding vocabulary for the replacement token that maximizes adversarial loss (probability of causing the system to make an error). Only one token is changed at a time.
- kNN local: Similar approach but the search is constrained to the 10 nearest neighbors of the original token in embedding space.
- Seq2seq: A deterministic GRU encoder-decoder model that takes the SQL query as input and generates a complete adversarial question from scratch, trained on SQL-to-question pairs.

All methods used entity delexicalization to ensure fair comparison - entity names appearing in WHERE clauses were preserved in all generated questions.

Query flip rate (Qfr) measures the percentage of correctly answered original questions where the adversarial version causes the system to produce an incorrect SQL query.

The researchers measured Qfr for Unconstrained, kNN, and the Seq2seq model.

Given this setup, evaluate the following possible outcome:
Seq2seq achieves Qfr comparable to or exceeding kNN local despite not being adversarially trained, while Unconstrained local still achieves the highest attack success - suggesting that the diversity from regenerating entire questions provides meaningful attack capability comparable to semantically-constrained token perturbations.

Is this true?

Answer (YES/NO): NO